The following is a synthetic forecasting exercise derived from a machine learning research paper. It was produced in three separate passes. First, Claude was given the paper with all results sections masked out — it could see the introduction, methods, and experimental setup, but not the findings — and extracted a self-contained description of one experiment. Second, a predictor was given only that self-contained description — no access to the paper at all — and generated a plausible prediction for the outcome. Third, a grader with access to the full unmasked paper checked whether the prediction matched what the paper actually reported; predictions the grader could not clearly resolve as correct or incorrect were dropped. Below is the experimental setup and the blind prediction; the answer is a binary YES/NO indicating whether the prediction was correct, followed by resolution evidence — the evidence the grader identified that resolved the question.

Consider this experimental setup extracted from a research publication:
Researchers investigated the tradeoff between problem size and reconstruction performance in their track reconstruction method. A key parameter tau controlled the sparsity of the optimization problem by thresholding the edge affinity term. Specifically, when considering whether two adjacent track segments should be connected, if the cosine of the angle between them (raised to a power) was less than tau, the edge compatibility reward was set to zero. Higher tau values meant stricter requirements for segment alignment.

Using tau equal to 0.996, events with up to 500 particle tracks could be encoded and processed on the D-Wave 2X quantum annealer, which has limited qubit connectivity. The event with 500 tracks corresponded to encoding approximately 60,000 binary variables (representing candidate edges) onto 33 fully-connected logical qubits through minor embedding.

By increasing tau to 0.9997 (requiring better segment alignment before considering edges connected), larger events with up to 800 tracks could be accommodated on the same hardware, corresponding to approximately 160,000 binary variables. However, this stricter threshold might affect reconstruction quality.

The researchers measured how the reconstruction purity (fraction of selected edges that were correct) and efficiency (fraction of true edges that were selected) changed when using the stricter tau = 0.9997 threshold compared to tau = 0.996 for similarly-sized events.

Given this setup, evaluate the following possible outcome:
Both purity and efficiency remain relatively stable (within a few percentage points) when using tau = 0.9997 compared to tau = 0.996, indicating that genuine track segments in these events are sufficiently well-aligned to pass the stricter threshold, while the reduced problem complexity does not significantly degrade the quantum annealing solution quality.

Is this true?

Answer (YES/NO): NO